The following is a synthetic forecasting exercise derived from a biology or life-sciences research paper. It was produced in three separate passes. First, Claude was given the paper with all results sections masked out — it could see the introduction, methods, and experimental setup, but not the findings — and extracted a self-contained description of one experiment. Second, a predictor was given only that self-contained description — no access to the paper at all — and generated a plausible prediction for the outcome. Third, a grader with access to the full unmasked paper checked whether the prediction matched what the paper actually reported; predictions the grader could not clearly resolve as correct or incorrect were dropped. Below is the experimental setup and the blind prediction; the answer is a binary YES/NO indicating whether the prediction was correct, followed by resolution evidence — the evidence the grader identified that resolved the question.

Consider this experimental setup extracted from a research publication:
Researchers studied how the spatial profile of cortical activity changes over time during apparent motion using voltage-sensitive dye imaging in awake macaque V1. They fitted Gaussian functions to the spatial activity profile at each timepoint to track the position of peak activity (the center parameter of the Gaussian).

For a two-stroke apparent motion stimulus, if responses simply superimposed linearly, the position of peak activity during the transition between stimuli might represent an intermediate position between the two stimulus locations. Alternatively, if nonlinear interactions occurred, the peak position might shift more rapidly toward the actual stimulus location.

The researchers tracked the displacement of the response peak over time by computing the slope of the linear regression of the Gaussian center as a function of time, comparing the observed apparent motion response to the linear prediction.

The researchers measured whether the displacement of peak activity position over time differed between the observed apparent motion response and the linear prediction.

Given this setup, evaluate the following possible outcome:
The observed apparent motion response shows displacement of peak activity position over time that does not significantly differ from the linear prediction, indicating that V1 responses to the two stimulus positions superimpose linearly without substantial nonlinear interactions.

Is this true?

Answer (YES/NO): NO